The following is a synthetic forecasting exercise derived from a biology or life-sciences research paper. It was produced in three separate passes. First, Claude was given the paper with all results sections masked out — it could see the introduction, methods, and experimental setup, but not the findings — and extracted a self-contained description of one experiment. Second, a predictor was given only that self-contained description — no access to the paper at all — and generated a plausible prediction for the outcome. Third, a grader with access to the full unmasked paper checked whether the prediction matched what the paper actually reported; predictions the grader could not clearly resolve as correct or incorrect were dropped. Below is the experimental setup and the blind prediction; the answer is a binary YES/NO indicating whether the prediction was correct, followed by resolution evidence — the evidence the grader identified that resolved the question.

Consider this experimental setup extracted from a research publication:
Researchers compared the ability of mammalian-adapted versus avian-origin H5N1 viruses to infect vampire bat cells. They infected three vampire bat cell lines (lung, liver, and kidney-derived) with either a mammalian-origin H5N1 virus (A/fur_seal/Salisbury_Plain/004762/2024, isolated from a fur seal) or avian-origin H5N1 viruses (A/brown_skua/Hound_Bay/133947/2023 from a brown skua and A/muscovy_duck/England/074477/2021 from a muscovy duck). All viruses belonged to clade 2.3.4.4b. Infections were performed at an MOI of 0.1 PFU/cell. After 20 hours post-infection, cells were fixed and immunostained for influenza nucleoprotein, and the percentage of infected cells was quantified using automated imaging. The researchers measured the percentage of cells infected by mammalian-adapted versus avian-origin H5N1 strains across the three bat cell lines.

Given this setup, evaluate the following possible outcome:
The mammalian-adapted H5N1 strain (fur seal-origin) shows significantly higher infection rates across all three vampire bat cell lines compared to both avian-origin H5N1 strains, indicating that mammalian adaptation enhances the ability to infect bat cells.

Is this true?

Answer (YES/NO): NO